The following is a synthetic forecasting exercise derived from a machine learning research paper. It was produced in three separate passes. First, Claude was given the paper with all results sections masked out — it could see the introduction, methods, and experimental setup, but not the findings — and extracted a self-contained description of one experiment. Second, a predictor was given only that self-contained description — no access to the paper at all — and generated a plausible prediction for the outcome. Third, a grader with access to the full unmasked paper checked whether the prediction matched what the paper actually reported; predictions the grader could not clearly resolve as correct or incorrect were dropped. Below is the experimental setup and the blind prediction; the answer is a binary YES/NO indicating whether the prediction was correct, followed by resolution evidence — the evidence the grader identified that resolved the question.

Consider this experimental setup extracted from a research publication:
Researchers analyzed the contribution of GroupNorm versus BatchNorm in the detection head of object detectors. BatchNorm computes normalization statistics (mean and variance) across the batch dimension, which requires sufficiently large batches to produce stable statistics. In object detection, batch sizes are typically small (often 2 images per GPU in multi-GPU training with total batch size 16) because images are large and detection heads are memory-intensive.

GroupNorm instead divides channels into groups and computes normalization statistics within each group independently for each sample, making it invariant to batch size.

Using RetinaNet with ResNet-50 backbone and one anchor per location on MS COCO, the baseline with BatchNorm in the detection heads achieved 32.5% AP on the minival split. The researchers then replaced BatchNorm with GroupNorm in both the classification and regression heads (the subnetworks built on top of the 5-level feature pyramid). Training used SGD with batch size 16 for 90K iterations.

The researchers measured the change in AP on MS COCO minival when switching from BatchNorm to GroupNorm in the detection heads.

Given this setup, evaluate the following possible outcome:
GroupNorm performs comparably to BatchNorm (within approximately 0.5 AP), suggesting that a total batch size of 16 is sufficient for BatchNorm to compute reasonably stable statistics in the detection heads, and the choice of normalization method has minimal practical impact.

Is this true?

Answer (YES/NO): NO